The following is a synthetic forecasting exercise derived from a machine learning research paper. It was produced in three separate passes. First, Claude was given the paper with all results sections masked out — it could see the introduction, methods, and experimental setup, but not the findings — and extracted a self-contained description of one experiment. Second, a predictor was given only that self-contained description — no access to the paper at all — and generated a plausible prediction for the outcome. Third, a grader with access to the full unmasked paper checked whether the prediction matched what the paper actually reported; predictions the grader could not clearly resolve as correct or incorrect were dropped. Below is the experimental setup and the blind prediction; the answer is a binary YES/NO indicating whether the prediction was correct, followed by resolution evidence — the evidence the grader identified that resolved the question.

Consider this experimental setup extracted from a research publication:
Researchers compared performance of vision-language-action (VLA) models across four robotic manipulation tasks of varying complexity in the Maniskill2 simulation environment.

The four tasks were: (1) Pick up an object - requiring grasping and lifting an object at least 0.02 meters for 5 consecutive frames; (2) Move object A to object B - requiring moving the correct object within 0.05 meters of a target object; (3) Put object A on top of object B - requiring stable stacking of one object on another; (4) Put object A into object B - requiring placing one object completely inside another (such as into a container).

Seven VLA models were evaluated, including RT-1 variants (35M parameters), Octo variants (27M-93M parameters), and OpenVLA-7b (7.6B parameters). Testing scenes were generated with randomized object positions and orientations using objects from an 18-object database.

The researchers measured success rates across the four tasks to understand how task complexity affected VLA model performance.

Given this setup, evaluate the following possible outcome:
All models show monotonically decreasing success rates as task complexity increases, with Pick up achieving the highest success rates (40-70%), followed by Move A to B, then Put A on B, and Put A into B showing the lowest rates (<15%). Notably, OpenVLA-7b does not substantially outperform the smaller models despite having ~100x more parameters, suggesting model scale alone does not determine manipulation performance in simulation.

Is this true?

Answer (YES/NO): NO